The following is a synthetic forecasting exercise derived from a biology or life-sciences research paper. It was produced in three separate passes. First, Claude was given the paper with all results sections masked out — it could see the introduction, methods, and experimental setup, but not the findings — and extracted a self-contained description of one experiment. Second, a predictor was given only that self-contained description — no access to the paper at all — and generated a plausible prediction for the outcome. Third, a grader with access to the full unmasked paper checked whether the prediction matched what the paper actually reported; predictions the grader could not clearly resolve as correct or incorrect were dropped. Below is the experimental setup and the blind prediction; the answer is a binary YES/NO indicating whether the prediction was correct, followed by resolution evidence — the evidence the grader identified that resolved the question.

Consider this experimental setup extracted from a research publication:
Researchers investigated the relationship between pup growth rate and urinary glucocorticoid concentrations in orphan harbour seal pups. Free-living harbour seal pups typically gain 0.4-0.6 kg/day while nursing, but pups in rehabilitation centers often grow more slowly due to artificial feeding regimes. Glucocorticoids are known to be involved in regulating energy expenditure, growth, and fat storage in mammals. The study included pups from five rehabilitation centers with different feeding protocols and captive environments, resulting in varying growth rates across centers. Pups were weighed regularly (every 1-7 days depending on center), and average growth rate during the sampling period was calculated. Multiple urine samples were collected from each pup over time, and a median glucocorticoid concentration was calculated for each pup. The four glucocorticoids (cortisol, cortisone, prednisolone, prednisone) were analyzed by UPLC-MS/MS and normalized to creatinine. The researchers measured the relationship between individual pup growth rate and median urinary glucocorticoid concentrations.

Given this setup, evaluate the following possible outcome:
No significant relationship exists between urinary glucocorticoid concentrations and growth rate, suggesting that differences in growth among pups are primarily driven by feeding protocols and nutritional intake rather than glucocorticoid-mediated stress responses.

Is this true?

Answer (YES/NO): NO